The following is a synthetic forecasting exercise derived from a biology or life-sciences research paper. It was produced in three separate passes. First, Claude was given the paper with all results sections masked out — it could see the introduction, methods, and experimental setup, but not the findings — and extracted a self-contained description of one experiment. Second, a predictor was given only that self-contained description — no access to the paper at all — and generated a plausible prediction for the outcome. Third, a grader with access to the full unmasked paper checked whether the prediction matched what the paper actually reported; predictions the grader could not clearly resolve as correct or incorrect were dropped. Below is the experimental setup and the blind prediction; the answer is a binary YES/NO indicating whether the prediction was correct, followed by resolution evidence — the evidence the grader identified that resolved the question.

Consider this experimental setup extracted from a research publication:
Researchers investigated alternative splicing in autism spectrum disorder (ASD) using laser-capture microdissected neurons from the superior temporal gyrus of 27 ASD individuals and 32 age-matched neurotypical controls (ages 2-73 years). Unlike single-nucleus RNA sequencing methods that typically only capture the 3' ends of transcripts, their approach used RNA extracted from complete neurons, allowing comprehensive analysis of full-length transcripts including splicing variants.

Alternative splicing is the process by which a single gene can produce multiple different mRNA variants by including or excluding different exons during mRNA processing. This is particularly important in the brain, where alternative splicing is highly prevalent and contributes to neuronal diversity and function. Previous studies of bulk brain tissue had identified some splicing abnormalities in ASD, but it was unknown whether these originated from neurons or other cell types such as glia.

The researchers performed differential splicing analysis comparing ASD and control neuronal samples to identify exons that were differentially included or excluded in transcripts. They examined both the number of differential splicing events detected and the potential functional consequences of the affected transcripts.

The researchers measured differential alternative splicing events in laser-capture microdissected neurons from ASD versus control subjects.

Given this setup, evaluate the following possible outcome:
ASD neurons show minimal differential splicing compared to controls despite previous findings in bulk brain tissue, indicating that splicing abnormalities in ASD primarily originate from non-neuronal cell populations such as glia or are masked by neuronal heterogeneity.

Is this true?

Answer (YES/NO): NO